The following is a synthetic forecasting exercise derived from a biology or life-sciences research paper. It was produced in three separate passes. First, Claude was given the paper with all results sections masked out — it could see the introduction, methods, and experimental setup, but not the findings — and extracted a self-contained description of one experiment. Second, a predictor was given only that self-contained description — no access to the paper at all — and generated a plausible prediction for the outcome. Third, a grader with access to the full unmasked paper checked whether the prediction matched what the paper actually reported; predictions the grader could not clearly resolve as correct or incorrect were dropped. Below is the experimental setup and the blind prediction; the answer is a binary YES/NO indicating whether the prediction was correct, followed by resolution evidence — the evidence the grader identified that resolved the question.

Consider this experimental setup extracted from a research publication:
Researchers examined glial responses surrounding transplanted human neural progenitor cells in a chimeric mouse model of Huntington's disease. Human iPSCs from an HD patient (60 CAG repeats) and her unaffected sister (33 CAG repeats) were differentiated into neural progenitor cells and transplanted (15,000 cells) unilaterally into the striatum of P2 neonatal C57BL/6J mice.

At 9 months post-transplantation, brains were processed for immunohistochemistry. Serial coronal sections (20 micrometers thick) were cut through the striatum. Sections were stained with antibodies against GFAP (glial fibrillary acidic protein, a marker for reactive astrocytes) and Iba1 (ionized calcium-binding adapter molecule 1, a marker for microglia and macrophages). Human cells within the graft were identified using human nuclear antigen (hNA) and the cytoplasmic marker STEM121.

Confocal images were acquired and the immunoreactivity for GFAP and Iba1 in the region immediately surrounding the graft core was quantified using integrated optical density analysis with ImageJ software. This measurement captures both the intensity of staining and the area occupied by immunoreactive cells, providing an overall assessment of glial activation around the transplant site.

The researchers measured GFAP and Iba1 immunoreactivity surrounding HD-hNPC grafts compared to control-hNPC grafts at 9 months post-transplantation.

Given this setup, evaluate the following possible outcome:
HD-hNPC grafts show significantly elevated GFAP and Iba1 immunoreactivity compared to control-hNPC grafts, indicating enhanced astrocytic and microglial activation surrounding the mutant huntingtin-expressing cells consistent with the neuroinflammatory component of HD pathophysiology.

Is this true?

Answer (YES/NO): NO